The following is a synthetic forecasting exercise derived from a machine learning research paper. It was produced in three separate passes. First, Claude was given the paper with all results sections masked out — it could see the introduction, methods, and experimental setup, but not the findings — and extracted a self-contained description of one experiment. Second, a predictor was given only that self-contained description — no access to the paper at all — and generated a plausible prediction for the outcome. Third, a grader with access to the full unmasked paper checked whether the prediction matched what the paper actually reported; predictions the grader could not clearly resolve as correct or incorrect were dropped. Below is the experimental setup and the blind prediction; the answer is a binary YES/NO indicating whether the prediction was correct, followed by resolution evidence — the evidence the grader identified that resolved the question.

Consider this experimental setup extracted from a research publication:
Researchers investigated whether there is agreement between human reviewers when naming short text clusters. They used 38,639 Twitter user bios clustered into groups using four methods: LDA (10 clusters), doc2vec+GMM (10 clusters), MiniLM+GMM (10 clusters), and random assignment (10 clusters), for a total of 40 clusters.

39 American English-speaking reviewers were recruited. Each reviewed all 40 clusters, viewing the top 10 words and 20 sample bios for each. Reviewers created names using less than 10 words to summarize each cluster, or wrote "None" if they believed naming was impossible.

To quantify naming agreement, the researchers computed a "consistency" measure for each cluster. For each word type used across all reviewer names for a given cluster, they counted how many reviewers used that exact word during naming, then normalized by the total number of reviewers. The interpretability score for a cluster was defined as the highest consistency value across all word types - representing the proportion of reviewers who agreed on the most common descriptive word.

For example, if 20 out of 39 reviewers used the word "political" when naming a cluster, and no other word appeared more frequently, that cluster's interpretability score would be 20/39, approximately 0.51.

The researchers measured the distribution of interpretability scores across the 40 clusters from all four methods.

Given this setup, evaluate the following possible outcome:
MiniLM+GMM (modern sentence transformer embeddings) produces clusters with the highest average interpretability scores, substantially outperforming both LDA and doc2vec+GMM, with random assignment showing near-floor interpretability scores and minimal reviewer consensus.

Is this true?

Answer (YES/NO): NO